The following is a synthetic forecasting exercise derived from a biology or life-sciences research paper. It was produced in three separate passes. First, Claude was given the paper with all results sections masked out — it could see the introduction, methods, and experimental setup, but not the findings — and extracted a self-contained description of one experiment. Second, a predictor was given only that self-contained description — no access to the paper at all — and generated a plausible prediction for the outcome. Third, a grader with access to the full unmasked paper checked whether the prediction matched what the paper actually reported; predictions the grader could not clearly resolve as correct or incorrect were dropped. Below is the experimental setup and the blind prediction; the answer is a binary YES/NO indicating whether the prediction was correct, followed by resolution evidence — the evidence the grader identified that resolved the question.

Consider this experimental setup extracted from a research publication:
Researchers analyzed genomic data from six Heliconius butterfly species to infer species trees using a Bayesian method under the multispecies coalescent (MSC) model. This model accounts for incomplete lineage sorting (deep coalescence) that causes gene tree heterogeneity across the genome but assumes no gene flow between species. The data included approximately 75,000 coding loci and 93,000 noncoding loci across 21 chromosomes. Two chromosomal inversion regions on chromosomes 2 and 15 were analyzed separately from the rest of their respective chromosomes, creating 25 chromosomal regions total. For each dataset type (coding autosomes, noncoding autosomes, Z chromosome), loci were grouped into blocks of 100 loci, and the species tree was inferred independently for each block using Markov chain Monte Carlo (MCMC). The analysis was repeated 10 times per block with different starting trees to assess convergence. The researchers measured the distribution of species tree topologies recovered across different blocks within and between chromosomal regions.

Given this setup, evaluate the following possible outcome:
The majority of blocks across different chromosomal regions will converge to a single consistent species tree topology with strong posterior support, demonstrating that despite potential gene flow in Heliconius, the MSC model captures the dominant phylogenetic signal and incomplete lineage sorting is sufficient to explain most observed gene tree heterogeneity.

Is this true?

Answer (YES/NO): NO